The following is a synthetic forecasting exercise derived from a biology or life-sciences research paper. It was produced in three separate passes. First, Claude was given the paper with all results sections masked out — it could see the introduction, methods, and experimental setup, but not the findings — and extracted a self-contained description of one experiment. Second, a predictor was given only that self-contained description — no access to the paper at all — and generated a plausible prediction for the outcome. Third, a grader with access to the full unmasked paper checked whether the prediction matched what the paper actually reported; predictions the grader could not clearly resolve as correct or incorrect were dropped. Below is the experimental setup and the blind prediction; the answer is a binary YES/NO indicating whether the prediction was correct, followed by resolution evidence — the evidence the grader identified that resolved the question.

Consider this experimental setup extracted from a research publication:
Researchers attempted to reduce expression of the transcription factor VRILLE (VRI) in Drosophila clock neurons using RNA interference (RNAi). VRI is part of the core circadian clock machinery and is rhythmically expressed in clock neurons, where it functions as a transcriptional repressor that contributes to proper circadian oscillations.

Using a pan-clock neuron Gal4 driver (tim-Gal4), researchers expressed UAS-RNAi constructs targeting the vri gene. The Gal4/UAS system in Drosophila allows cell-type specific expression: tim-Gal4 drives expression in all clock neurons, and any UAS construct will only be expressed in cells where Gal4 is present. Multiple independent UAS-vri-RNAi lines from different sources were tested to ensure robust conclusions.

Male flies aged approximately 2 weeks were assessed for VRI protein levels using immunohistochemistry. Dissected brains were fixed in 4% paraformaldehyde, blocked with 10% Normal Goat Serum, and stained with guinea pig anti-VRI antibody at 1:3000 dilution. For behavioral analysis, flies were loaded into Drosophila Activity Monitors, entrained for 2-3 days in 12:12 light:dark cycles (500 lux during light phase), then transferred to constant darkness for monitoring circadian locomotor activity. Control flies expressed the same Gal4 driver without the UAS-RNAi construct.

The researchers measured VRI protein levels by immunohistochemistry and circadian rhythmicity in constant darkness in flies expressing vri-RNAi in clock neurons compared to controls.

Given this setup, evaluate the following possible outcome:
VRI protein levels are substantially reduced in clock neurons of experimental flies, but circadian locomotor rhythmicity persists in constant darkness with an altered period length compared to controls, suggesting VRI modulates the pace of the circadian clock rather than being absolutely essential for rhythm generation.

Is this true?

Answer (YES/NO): NO